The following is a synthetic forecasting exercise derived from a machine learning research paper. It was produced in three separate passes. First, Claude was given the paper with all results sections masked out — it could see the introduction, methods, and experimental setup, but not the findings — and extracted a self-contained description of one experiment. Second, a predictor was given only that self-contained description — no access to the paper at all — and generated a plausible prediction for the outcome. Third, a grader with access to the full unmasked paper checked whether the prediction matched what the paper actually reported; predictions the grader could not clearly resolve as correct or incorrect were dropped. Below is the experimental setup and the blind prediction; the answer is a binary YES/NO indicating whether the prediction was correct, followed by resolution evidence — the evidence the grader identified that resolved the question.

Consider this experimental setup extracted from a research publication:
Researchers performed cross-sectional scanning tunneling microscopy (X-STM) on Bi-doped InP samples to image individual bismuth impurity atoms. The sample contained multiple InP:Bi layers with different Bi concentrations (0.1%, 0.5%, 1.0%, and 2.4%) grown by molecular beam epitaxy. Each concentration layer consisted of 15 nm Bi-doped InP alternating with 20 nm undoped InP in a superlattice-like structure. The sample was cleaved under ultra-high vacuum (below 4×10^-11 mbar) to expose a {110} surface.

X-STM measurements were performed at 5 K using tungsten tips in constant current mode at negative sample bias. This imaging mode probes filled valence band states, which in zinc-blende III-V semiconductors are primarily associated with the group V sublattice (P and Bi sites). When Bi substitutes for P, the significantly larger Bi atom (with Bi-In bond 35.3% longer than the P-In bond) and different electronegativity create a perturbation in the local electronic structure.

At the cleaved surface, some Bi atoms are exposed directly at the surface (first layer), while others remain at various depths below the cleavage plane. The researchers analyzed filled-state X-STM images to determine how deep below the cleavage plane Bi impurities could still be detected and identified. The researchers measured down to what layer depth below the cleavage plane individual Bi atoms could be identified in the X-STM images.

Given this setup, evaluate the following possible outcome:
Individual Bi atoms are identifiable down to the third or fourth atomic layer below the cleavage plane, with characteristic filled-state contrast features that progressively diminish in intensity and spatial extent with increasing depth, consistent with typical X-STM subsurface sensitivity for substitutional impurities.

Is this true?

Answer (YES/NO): NO